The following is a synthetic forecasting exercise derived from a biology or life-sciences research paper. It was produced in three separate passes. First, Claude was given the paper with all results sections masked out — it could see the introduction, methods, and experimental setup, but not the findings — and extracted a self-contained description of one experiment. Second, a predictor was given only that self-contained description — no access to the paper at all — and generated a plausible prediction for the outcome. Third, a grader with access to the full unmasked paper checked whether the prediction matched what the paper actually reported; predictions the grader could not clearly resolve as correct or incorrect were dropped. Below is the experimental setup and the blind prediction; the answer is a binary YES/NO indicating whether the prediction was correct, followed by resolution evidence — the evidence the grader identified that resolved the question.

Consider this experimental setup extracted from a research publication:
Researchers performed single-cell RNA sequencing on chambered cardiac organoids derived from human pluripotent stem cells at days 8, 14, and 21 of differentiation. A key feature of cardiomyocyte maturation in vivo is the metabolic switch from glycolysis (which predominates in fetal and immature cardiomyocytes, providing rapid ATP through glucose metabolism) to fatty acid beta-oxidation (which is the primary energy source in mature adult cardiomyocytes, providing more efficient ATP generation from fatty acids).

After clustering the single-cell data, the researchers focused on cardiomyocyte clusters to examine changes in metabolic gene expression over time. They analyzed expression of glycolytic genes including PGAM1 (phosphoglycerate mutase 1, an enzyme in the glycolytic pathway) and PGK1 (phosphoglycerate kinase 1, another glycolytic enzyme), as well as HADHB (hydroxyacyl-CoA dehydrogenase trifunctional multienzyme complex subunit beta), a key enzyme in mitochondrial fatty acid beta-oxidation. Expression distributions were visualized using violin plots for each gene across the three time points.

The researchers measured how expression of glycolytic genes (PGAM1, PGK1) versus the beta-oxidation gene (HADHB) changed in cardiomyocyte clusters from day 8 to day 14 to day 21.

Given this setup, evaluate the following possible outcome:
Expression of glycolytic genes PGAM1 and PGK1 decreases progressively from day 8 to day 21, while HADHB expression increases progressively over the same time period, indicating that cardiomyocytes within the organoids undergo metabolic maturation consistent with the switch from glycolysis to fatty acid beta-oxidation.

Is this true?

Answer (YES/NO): YES